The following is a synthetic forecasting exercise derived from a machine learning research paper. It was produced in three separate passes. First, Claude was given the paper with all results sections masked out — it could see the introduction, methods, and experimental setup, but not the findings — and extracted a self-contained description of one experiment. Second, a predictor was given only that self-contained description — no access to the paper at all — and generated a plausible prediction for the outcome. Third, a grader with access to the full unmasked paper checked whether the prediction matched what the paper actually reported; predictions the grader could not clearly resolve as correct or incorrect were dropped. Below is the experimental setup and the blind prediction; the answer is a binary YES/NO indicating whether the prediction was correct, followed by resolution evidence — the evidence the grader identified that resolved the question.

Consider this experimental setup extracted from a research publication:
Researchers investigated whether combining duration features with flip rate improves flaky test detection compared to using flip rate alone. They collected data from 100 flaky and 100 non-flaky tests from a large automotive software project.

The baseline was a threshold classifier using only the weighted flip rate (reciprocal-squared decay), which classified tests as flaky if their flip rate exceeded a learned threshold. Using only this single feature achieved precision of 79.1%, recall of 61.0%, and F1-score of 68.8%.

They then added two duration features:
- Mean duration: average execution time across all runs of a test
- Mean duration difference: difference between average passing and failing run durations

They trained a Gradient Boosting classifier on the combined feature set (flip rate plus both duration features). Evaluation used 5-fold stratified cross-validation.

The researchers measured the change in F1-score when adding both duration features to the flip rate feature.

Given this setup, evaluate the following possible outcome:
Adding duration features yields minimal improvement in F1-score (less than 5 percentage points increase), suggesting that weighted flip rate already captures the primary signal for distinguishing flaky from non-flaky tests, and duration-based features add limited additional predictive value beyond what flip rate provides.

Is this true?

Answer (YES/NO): NO